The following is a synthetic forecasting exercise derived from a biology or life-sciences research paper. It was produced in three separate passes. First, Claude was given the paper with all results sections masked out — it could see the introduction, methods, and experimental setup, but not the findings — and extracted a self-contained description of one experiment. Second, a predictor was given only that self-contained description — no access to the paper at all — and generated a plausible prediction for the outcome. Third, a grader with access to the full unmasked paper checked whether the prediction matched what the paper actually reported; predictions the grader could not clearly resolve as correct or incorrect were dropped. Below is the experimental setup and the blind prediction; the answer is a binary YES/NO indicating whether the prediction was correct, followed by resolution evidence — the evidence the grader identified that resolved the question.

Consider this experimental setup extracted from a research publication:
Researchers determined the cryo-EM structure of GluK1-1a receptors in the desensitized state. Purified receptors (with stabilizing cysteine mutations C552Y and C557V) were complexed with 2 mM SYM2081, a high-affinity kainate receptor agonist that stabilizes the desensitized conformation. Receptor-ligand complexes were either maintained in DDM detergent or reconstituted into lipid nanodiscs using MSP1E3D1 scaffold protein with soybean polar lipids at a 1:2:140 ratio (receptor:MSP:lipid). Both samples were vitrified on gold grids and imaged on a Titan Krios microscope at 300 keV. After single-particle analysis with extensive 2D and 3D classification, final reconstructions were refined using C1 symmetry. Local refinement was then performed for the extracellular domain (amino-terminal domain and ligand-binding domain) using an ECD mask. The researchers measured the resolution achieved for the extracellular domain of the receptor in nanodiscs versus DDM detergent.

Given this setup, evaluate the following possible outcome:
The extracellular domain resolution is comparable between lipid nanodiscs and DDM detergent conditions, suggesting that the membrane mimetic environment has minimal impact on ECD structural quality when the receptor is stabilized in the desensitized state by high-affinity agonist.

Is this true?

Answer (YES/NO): NO